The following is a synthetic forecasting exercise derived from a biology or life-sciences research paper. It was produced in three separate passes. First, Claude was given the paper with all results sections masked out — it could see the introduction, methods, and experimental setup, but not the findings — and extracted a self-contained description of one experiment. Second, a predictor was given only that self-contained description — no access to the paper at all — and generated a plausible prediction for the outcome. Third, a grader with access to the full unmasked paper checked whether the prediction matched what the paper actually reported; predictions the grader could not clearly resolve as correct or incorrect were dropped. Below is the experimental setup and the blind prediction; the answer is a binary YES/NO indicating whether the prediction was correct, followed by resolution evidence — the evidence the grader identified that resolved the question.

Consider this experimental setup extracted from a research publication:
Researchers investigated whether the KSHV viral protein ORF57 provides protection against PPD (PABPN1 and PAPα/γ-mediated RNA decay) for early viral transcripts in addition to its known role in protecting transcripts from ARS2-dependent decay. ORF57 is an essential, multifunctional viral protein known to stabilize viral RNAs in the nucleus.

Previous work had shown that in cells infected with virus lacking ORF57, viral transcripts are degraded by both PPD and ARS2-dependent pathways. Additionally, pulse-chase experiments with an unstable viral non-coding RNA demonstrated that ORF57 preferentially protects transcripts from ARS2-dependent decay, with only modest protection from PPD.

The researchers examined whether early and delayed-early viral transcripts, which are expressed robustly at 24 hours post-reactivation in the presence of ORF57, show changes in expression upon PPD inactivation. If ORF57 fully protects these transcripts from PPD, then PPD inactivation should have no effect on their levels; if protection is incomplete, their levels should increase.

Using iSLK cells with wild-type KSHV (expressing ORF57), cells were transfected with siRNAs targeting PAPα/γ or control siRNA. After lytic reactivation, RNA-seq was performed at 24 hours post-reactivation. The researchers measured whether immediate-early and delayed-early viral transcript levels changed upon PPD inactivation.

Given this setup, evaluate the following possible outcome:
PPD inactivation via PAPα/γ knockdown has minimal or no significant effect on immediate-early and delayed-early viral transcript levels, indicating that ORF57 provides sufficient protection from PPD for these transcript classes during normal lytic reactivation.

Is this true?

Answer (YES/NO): YES